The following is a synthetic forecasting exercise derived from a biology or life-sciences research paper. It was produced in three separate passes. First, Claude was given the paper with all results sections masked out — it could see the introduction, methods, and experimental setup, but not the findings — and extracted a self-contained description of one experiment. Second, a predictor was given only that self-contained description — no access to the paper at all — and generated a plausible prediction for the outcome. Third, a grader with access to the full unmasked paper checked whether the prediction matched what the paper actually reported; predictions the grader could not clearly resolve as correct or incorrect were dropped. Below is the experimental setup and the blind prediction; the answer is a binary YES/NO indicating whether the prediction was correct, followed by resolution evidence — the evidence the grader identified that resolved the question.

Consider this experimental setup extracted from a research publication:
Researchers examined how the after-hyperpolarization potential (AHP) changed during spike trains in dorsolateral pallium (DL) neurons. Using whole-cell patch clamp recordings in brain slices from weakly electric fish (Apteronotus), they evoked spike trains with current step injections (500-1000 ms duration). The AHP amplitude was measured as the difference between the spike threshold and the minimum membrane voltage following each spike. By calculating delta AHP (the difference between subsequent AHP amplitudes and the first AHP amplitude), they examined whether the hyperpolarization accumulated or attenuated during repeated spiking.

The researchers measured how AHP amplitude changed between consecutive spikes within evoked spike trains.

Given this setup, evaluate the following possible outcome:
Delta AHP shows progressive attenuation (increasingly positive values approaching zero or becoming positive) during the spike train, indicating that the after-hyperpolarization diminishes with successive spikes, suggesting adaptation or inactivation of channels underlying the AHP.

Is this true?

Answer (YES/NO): YES